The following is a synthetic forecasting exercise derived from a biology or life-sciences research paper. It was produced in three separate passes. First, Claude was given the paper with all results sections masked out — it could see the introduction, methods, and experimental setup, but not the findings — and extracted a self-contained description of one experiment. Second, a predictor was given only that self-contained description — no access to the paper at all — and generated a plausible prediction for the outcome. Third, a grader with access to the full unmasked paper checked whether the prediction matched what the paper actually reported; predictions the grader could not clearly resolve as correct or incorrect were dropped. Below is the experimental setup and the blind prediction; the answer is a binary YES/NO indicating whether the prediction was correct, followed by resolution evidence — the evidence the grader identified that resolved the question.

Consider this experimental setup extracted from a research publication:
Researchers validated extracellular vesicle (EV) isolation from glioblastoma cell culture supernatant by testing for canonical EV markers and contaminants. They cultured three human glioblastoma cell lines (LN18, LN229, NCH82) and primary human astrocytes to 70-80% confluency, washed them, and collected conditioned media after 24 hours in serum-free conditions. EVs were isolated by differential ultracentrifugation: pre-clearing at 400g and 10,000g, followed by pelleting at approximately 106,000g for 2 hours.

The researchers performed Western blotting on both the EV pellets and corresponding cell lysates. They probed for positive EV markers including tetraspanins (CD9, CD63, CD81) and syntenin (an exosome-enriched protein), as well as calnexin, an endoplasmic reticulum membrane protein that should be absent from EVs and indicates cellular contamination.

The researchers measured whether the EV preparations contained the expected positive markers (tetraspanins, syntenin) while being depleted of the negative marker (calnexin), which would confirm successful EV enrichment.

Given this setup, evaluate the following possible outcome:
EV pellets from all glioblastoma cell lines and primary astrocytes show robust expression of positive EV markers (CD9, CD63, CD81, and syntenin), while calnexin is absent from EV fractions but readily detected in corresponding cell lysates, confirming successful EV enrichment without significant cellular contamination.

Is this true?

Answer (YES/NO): NO